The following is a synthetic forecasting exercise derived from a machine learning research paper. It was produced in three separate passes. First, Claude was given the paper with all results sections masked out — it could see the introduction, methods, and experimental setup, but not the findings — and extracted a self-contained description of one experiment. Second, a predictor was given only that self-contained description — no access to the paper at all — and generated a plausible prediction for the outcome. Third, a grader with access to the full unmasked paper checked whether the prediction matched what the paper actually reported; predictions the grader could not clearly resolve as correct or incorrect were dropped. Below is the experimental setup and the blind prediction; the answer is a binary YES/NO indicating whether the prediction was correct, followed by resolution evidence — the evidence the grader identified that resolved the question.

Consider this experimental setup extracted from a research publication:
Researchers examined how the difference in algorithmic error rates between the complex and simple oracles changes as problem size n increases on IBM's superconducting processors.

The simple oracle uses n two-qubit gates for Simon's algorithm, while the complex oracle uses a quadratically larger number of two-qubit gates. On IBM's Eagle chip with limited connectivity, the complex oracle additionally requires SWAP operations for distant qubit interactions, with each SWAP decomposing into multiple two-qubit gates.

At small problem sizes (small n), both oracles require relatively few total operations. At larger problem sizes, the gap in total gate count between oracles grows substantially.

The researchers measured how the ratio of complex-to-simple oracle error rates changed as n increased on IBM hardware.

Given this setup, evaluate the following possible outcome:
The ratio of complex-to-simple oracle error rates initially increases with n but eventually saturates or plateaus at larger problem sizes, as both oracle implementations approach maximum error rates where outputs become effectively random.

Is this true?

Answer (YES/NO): NO